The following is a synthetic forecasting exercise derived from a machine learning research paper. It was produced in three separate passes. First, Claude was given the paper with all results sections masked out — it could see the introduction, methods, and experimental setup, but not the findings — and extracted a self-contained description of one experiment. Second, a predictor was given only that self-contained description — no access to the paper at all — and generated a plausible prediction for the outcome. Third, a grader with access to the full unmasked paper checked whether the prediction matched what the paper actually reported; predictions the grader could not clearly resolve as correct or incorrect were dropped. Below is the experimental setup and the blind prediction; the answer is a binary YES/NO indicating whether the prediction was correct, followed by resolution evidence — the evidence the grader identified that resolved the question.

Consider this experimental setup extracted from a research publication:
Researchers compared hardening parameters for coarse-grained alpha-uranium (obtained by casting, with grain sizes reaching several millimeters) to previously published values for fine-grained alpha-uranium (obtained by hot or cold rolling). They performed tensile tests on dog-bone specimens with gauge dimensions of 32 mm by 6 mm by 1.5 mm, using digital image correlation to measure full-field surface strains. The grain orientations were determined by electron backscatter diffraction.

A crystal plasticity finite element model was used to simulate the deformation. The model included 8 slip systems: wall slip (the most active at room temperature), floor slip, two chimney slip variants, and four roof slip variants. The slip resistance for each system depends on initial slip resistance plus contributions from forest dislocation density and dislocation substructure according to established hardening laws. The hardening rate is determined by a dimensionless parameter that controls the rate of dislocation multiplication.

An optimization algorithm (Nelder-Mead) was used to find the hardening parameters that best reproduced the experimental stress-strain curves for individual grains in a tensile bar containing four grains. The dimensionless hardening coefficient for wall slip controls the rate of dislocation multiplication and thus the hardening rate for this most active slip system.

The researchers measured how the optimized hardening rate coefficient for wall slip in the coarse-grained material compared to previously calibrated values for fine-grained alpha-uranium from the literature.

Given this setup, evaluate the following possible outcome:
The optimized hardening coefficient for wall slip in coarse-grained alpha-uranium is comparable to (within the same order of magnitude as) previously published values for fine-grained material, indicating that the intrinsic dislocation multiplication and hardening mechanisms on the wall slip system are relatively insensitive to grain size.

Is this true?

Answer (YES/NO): NO